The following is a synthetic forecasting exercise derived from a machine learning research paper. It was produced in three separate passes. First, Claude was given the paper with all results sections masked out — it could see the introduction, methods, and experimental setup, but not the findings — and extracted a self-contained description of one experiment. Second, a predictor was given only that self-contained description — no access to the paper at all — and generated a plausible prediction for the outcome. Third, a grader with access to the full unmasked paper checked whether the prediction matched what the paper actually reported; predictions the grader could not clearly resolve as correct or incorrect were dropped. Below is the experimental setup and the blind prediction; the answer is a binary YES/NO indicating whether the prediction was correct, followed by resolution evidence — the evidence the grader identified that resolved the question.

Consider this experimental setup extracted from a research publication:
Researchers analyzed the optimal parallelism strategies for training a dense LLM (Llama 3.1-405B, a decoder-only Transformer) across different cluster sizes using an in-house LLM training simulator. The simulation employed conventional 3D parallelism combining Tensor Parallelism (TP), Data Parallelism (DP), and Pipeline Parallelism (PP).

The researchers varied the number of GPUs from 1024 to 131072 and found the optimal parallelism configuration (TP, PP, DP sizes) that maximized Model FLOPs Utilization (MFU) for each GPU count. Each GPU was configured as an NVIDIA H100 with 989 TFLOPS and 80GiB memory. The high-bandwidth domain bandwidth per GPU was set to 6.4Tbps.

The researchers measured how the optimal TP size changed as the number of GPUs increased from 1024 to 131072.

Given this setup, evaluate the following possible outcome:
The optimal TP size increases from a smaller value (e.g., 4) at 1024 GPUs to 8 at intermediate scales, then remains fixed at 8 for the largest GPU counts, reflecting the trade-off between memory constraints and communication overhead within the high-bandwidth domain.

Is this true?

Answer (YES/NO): NO